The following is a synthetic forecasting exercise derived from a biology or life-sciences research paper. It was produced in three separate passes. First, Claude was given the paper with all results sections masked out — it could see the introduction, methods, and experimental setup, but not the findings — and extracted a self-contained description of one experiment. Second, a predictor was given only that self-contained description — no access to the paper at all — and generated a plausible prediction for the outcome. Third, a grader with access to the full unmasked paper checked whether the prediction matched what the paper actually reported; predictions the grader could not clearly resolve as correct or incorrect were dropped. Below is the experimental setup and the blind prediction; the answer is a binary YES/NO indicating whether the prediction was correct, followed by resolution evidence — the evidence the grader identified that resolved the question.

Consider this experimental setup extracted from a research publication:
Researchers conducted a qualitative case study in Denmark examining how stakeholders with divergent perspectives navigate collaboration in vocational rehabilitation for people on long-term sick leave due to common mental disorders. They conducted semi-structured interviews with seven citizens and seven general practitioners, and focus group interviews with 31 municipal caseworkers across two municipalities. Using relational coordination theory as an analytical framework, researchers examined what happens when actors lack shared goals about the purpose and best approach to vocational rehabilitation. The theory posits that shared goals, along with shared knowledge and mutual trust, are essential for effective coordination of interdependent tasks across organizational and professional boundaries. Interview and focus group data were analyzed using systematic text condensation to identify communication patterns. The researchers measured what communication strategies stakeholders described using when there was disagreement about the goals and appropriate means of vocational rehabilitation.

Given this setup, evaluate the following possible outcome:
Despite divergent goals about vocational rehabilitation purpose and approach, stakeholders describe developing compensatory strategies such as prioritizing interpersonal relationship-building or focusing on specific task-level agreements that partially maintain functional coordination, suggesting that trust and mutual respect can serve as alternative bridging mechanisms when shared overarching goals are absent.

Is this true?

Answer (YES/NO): NO